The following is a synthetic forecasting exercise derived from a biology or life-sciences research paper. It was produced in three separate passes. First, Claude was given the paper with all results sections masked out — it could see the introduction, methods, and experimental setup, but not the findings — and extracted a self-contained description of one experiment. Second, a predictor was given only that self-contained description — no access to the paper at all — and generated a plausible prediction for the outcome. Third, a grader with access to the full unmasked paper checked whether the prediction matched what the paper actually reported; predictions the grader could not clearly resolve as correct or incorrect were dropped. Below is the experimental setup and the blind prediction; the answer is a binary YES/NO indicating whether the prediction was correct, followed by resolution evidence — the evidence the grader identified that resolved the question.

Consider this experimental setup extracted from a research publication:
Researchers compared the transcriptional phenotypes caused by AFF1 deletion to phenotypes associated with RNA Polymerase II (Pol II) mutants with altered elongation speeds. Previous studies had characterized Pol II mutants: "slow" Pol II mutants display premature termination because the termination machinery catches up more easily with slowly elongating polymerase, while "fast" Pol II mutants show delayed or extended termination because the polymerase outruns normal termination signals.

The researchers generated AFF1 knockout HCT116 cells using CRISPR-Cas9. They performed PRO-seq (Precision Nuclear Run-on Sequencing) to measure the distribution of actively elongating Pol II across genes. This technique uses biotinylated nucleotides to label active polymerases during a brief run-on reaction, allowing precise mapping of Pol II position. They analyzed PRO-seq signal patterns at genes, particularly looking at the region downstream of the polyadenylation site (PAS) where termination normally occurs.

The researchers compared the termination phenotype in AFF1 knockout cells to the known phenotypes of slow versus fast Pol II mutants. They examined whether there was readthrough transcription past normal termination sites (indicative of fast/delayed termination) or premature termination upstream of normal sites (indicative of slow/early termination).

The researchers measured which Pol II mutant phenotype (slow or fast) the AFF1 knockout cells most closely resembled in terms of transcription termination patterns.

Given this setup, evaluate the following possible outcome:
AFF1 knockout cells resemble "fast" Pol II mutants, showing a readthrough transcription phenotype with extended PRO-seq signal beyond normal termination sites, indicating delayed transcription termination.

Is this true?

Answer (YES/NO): YES